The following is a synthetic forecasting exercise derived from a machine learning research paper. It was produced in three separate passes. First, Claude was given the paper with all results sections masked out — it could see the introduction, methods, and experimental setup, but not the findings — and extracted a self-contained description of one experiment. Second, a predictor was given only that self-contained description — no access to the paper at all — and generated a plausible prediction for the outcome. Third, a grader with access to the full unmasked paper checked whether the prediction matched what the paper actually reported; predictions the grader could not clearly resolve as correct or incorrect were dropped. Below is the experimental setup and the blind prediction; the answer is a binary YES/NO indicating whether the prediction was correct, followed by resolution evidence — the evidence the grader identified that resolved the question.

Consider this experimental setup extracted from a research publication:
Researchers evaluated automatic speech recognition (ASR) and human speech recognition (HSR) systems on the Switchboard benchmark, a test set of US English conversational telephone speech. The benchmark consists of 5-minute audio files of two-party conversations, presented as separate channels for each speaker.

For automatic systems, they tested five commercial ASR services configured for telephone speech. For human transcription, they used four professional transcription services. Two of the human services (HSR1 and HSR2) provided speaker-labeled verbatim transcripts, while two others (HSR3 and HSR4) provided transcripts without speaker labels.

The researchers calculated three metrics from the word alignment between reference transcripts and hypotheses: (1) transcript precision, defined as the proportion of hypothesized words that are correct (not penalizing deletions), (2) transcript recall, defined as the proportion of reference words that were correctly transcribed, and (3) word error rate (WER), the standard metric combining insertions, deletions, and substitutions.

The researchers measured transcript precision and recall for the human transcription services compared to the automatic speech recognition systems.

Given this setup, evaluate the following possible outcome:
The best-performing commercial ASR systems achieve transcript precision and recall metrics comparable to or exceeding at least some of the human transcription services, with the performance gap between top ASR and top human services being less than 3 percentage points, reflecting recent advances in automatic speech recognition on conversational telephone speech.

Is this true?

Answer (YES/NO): NO